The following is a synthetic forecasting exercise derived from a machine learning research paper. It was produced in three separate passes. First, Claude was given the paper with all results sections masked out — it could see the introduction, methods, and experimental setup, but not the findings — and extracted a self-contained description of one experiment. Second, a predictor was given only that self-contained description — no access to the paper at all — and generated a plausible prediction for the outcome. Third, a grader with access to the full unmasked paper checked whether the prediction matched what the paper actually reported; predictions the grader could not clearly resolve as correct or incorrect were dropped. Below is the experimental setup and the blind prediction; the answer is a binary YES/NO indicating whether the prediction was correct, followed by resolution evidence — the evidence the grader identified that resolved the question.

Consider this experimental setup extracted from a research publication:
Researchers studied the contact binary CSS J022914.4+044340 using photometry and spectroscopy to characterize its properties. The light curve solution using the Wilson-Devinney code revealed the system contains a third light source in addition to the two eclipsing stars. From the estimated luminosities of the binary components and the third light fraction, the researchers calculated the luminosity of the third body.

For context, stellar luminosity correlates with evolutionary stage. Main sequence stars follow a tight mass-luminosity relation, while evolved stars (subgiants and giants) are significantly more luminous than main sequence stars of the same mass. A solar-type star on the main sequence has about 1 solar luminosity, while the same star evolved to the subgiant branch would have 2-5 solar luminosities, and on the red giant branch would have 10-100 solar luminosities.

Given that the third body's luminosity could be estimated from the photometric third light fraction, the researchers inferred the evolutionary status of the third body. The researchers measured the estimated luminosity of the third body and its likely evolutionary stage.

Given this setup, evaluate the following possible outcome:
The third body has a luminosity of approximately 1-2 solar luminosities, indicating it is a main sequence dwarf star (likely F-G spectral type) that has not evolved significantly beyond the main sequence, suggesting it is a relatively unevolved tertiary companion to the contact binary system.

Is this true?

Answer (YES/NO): NO